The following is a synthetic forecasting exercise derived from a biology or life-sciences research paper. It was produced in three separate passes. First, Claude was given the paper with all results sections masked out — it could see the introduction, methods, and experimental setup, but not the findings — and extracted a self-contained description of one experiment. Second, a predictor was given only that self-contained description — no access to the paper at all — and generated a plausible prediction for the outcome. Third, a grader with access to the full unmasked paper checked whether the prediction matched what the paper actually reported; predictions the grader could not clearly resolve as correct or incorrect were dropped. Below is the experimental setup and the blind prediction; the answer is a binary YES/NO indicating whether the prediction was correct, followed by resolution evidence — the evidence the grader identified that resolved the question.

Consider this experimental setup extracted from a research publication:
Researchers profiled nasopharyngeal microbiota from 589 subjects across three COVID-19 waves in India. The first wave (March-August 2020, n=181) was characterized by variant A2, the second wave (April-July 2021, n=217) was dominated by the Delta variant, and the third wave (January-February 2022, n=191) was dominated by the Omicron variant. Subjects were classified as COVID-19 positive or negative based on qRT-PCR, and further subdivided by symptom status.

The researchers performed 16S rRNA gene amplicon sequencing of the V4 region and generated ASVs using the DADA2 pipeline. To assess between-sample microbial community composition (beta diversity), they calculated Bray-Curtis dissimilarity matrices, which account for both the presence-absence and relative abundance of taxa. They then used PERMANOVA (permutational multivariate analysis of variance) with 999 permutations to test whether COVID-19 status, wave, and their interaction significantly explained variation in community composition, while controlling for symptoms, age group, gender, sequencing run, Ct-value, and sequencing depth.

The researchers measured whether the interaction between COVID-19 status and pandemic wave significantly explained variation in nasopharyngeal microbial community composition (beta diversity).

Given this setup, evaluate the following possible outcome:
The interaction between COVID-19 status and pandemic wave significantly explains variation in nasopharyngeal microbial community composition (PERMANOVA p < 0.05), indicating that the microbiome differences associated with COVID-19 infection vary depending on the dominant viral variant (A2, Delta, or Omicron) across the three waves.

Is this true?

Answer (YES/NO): YES